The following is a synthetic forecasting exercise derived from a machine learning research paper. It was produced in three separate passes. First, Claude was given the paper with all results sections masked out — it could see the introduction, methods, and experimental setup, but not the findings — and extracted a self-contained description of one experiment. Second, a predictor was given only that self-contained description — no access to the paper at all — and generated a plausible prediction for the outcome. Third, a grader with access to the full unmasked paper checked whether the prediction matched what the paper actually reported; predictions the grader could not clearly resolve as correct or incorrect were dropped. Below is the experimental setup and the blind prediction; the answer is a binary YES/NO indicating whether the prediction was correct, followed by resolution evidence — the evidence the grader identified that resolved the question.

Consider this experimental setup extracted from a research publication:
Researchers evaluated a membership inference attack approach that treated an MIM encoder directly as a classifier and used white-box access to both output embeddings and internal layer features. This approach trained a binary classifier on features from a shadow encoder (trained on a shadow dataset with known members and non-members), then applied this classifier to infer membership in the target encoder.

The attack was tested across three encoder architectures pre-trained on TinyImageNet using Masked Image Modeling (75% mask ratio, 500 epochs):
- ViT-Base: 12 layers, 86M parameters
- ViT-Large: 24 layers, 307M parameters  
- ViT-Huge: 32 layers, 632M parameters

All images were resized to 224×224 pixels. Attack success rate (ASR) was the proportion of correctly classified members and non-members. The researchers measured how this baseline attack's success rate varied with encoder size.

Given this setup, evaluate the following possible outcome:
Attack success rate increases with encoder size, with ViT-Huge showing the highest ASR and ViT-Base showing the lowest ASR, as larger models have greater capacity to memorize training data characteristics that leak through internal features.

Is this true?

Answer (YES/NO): YES